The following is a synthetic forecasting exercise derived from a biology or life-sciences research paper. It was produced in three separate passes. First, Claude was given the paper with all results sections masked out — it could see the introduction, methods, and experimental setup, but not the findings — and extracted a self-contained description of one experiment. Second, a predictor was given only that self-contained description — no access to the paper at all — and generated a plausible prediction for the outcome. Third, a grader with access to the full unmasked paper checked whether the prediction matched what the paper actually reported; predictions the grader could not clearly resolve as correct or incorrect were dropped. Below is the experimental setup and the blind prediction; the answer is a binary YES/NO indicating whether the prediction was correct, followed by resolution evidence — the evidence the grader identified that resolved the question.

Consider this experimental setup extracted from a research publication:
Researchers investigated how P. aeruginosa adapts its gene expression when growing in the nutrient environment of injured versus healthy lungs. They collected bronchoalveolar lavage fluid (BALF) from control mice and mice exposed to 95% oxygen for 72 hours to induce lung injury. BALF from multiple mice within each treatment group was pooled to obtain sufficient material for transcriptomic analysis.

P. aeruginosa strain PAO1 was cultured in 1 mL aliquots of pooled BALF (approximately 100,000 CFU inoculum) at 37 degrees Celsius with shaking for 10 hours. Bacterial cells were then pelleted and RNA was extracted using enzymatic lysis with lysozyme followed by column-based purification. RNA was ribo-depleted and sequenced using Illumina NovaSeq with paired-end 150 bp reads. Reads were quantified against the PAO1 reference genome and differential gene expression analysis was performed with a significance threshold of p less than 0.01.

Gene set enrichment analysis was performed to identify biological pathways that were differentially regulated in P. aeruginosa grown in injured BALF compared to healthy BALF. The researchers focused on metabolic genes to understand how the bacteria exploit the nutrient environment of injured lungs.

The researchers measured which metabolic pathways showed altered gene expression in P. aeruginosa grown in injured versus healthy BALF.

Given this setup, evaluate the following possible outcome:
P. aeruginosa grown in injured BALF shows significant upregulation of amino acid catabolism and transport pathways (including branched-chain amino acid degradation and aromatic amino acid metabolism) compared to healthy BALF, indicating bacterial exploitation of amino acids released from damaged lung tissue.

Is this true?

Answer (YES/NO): YES